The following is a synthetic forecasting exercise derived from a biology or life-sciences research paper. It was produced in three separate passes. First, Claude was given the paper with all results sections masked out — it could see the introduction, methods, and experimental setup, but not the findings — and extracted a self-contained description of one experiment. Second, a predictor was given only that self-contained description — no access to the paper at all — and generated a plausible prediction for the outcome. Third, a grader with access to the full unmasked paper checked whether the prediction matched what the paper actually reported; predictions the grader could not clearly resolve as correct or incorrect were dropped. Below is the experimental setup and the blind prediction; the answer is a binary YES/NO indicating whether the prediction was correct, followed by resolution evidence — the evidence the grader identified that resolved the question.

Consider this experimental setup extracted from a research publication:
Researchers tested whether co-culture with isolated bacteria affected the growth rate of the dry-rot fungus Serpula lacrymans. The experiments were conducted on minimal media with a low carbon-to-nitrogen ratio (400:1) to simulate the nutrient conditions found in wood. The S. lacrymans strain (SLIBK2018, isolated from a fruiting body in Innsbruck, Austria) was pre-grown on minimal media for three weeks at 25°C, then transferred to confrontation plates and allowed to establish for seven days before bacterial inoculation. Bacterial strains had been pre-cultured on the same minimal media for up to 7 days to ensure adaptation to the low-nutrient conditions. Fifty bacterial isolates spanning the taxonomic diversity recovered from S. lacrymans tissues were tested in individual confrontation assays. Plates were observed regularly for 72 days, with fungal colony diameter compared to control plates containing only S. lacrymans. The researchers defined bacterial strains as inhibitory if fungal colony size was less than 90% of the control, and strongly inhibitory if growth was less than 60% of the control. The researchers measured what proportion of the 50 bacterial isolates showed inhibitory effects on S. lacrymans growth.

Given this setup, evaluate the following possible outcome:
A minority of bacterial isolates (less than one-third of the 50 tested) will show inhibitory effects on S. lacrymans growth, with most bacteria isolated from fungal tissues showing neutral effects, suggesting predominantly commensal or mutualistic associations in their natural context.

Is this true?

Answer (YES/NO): NO